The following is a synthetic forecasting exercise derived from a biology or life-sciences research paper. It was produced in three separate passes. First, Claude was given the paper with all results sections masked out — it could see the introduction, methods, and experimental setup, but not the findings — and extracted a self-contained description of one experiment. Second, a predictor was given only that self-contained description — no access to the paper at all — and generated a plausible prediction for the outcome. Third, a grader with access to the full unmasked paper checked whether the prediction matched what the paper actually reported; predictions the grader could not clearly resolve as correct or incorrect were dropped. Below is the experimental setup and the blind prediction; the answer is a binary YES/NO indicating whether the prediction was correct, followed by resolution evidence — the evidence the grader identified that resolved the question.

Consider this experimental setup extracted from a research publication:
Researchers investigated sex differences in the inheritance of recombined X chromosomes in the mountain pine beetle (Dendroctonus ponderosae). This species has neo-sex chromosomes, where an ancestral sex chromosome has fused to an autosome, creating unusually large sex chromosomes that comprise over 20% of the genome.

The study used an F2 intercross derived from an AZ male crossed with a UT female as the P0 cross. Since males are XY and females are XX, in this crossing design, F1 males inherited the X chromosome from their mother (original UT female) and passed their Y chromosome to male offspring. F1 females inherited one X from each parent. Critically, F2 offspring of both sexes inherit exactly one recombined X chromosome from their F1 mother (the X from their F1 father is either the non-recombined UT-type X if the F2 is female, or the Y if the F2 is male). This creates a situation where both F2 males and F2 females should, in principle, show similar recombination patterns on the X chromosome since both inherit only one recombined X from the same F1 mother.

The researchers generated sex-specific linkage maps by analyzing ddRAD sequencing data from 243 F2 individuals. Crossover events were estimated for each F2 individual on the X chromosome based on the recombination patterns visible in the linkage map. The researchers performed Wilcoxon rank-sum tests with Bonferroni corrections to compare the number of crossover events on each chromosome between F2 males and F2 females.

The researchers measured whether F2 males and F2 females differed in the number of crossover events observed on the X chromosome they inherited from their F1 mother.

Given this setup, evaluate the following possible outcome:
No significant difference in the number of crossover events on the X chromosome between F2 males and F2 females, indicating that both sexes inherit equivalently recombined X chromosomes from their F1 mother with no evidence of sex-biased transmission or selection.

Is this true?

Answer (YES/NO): NO